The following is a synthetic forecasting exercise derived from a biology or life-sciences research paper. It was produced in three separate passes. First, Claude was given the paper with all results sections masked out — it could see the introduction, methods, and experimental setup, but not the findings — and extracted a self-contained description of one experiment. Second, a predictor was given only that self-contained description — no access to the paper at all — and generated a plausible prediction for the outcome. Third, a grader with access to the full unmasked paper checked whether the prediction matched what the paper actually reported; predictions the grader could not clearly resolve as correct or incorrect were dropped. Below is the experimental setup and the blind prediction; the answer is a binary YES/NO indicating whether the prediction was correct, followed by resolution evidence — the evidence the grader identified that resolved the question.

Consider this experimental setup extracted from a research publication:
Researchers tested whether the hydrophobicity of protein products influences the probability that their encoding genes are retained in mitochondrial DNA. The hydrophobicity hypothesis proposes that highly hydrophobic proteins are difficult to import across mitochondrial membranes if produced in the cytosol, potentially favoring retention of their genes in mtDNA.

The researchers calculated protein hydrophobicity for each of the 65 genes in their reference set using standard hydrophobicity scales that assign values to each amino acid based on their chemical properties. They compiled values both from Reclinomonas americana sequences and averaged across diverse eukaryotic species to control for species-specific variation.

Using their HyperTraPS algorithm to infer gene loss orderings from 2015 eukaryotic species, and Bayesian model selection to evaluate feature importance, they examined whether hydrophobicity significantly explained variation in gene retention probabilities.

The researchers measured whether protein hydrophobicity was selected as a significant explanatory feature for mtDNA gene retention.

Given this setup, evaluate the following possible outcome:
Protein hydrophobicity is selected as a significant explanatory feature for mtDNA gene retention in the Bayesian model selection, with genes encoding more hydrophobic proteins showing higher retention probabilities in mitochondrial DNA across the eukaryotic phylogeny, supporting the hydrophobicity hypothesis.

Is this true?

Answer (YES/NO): YES